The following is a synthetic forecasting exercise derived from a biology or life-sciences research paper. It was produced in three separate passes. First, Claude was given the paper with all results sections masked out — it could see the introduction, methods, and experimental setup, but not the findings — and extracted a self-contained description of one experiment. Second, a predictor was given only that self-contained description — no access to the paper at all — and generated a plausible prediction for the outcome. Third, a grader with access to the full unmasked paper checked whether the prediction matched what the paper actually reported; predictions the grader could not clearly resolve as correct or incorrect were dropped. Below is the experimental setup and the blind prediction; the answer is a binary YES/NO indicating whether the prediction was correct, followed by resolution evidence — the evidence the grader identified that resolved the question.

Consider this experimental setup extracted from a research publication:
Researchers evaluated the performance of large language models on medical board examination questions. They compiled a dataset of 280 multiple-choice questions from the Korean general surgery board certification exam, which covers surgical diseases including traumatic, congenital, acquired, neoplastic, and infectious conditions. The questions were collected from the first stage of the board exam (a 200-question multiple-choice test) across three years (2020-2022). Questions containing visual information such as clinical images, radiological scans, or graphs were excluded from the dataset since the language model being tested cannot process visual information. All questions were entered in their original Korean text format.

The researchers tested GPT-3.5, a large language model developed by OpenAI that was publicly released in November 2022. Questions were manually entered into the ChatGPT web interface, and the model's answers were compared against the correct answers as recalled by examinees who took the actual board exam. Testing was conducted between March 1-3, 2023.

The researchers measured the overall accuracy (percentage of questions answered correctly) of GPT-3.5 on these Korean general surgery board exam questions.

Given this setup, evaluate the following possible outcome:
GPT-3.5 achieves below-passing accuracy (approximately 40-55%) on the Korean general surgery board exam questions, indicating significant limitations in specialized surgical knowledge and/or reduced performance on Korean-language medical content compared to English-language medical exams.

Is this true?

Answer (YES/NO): YES